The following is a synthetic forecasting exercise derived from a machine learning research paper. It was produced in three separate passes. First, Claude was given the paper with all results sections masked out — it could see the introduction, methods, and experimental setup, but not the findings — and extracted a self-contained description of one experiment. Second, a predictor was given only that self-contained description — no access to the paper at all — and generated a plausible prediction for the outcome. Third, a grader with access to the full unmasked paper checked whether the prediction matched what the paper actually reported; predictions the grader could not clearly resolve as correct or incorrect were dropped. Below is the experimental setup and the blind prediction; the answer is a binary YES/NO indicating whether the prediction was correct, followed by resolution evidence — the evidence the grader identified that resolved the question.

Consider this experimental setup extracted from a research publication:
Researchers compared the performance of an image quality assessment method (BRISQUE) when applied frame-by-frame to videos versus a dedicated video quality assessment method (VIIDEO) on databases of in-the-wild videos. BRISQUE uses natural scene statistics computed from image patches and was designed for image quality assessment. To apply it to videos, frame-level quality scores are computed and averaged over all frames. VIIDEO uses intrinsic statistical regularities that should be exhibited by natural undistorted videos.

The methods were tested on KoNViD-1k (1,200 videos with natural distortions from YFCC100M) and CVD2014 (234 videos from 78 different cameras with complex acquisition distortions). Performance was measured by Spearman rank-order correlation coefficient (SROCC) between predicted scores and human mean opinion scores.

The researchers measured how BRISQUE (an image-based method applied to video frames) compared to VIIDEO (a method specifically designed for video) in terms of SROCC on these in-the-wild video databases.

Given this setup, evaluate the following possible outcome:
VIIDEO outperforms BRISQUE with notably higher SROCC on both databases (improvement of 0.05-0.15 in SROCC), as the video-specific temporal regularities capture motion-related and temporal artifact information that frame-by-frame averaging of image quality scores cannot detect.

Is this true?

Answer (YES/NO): NO